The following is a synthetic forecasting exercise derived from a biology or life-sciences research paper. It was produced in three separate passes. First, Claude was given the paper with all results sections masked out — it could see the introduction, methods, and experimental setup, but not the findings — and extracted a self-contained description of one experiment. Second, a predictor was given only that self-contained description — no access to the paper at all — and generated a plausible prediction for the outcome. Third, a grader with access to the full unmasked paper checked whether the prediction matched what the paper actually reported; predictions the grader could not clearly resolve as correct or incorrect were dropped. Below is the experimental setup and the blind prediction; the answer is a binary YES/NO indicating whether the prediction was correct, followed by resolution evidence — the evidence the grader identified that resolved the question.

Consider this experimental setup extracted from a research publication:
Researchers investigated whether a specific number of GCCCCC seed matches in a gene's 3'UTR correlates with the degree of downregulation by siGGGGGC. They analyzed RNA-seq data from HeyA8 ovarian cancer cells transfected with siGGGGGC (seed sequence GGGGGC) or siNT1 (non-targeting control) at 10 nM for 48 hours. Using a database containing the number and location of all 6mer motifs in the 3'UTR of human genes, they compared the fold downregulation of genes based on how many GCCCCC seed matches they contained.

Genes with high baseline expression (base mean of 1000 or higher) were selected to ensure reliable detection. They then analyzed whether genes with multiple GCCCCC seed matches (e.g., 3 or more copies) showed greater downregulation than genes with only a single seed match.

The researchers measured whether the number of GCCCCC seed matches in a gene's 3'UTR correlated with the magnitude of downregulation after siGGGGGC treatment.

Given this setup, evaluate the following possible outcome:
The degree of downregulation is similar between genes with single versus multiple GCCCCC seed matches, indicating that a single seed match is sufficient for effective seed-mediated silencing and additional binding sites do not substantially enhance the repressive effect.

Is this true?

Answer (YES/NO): NO